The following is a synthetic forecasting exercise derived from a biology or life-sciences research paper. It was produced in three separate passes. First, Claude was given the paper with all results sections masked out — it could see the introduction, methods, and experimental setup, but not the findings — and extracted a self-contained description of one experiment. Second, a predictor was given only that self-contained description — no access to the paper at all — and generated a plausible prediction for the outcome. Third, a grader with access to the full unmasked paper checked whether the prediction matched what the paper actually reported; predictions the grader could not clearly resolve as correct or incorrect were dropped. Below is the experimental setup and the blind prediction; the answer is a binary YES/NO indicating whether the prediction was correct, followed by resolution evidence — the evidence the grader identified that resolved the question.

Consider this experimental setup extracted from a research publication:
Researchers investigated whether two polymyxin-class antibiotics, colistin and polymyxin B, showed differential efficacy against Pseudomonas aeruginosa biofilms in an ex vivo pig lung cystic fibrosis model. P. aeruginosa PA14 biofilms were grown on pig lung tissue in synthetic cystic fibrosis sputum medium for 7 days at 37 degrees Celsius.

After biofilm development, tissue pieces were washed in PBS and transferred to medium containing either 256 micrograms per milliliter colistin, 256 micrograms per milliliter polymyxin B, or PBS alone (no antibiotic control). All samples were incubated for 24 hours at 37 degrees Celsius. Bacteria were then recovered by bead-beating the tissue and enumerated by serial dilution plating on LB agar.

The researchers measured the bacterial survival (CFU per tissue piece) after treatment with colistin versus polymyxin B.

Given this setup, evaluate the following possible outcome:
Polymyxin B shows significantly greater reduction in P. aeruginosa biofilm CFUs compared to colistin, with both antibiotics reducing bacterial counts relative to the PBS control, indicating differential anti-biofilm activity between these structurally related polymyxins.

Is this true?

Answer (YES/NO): NO